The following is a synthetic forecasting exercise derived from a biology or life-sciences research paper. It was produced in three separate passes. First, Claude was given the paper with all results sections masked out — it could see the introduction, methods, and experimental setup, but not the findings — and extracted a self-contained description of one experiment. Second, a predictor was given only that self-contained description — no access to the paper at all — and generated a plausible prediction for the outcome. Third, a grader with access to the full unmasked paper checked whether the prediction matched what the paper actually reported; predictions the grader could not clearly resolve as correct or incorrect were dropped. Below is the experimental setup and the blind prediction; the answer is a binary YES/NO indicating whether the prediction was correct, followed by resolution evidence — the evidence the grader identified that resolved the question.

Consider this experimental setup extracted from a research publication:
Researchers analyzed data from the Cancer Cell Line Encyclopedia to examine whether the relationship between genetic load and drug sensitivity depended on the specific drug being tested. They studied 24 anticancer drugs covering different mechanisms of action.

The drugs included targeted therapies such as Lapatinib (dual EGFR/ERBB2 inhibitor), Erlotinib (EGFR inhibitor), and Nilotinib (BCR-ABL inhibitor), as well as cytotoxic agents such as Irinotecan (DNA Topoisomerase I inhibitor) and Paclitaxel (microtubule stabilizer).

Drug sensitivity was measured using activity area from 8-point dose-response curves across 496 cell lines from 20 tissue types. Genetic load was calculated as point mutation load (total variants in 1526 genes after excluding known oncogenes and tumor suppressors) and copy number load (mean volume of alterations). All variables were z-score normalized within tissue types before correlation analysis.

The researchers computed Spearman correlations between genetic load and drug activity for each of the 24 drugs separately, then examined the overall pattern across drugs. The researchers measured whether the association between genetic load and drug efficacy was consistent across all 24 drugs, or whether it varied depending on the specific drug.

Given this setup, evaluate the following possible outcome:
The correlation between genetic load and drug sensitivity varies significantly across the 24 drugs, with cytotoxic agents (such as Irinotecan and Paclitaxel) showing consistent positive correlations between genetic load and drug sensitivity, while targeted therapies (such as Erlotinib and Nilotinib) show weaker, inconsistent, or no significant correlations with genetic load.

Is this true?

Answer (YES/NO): NO